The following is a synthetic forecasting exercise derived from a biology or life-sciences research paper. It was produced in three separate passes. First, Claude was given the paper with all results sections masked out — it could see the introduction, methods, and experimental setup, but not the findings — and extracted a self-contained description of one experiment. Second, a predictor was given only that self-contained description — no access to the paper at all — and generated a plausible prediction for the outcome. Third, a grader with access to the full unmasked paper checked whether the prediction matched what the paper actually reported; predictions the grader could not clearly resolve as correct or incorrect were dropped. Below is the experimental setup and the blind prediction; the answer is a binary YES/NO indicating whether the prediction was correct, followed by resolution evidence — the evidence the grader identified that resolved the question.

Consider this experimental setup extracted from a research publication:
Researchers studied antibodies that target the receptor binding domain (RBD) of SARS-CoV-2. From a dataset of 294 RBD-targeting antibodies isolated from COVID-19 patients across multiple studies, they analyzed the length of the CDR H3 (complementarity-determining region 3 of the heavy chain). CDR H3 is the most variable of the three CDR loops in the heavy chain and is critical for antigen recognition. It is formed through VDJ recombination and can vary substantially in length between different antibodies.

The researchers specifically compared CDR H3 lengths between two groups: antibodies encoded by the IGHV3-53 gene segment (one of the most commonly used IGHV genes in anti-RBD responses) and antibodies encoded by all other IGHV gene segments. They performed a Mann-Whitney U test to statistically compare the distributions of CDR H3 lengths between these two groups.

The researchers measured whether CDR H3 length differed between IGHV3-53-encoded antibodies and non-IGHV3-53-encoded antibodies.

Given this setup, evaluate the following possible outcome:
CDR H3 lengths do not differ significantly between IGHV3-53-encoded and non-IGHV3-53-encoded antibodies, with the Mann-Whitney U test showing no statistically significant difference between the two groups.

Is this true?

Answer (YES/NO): NO